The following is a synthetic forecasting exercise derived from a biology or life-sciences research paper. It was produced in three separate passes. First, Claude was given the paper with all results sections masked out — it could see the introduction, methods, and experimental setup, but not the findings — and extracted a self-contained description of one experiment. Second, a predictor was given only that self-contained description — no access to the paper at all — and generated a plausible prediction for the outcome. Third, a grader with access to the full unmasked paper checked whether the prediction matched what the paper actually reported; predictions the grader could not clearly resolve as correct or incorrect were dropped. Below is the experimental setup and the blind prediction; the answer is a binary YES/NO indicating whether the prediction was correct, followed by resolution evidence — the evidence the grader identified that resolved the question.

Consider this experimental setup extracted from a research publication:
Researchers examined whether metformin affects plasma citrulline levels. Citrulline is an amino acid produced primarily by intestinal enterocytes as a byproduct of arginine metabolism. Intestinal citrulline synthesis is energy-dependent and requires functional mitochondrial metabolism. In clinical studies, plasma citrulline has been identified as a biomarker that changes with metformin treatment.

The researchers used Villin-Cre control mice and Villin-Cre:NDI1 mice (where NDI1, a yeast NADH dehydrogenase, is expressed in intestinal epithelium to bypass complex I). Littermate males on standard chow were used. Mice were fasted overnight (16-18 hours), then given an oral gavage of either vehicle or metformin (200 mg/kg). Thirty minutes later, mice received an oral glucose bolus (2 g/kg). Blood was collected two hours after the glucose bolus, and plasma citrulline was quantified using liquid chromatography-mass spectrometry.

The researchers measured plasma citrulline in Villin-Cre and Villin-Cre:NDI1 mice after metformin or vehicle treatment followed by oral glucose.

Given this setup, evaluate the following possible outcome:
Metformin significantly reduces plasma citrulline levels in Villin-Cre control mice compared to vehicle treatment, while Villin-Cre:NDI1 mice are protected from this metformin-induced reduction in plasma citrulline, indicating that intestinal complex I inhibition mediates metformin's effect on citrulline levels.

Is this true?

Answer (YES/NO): YES